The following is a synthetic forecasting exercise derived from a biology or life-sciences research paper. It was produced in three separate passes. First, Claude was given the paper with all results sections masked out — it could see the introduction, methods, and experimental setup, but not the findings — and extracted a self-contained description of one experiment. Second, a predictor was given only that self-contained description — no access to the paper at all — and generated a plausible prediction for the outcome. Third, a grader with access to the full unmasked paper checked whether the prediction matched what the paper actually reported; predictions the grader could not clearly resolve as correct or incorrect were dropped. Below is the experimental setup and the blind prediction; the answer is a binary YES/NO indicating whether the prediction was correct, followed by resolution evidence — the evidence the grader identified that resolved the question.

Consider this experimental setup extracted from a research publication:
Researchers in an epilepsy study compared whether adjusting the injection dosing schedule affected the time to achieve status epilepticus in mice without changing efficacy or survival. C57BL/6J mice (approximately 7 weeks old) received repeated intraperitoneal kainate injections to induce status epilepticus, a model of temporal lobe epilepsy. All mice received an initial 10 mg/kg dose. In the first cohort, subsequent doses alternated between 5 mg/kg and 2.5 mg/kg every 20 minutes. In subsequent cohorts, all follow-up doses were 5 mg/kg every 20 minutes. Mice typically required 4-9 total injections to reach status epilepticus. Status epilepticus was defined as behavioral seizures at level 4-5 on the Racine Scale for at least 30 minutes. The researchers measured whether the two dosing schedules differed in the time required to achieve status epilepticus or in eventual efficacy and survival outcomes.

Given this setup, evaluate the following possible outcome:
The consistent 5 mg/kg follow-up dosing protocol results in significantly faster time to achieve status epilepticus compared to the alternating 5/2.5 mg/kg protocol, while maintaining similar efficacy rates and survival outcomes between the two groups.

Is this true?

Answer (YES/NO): NO